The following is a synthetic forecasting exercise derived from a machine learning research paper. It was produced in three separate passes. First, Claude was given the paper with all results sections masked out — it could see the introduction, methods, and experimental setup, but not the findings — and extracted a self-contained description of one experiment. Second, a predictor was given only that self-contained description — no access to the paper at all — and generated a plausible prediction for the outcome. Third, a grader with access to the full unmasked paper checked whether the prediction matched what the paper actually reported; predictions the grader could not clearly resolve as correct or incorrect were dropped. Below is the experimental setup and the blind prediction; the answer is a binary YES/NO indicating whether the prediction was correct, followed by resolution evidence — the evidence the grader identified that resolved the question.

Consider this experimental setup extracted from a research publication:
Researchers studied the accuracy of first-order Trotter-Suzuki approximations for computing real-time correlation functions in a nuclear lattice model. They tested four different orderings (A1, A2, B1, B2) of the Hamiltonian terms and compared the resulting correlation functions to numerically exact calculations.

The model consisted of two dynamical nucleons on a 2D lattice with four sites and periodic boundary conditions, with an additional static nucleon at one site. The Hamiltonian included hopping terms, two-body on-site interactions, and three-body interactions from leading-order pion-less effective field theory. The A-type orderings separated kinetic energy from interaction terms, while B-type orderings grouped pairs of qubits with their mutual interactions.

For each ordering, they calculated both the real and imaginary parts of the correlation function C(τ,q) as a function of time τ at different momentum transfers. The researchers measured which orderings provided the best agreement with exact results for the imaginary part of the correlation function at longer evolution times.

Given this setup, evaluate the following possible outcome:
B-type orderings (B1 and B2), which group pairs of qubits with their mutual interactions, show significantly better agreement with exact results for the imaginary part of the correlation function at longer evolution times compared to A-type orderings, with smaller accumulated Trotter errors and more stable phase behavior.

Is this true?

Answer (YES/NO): NO